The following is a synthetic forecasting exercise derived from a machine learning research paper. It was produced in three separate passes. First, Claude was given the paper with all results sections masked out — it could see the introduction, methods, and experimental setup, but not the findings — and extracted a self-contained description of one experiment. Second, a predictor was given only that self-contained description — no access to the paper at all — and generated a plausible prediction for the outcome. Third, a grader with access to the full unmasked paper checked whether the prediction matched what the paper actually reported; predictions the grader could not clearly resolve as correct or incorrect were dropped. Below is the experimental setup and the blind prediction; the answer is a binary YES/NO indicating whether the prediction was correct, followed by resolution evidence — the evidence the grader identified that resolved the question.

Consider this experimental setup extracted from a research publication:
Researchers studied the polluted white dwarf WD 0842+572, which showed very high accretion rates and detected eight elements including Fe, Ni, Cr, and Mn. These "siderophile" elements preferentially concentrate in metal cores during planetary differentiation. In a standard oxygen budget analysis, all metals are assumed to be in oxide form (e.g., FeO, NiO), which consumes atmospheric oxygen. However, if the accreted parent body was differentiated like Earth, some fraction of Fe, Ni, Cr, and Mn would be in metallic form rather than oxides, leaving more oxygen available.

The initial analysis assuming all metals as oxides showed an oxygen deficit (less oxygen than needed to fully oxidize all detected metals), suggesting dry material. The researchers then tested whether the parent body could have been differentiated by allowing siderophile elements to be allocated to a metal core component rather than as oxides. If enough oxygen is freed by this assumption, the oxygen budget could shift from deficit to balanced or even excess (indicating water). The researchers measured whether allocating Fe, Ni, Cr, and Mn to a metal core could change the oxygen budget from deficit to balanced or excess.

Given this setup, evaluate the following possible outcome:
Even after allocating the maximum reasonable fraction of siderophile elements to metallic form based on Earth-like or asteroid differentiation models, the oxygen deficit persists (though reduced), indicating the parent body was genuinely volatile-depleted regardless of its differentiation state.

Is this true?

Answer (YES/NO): YES